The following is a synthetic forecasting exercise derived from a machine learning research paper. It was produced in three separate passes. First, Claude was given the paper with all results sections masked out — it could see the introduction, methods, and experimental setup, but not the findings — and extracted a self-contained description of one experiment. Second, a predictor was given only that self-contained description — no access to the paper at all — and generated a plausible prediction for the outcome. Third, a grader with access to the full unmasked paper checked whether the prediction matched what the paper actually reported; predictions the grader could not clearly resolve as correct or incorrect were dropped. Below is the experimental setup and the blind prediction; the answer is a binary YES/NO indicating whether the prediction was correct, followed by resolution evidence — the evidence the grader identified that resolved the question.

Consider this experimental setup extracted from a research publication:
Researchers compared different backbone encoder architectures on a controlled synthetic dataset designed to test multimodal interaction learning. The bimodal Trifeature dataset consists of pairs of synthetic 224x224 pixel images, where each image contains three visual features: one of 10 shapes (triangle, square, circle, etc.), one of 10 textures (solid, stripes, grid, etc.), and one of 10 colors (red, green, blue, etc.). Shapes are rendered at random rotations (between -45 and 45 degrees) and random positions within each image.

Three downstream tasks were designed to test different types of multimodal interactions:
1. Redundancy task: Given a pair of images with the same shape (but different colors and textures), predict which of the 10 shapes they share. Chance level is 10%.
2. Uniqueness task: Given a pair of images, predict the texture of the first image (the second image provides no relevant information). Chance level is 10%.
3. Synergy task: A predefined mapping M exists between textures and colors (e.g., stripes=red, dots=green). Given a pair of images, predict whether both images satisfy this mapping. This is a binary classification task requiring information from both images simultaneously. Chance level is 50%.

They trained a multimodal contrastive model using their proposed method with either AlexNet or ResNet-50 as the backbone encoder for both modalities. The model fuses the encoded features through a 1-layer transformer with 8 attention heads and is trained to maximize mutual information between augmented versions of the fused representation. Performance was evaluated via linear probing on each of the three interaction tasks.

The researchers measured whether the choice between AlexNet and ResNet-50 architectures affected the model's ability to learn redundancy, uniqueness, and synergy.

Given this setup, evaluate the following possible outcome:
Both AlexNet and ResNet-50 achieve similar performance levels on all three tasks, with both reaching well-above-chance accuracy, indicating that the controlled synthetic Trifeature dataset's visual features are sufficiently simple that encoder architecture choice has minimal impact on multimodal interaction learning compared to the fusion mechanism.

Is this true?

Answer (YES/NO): NO